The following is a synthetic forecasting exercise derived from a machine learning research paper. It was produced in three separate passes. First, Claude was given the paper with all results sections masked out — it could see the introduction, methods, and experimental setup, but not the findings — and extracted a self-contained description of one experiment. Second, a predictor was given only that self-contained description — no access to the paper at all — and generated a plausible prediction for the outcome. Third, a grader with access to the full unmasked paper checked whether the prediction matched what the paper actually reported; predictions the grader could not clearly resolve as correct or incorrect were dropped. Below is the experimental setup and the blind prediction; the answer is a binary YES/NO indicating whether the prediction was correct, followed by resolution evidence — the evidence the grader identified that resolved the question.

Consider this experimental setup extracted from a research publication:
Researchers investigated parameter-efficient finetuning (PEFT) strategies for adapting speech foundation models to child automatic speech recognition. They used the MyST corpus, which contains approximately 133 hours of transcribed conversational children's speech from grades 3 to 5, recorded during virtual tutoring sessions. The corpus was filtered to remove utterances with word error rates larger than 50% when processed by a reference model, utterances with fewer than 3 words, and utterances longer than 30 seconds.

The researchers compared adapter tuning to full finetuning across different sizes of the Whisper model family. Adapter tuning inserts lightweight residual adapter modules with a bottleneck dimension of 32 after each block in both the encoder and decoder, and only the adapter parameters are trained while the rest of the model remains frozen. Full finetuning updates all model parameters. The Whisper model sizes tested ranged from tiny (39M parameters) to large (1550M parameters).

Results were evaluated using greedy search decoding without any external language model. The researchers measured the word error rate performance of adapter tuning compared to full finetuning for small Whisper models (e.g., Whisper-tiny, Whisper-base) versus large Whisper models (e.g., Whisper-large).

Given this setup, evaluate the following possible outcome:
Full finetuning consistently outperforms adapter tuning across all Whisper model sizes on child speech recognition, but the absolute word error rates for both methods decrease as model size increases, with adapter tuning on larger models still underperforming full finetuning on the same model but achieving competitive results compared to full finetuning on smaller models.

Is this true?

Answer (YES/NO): NO